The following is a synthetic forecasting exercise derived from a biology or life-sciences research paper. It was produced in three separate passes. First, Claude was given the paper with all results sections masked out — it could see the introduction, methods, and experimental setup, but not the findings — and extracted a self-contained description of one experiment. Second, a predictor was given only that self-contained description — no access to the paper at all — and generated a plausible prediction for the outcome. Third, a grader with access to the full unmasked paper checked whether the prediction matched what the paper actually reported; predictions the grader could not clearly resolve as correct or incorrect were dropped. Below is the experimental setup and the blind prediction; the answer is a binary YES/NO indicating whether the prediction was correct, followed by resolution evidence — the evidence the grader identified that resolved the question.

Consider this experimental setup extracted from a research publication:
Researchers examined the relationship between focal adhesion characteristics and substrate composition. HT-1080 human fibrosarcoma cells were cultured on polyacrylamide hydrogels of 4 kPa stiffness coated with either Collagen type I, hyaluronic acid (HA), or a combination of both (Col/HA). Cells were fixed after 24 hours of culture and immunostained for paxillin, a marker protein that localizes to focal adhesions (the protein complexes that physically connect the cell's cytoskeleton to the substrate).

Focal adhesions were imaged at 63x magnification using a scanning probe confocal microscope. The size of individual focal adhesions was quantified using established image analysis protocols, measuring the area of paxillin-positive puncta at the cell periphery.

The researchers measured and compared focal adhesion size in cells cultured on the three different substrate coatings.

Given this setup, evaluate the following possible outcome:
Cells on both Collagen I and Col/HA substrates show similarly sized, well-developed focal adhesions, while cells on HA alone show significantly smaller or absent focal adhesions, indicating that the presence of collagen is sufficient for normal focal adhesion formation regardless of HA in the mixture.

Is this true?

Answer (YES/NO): YES